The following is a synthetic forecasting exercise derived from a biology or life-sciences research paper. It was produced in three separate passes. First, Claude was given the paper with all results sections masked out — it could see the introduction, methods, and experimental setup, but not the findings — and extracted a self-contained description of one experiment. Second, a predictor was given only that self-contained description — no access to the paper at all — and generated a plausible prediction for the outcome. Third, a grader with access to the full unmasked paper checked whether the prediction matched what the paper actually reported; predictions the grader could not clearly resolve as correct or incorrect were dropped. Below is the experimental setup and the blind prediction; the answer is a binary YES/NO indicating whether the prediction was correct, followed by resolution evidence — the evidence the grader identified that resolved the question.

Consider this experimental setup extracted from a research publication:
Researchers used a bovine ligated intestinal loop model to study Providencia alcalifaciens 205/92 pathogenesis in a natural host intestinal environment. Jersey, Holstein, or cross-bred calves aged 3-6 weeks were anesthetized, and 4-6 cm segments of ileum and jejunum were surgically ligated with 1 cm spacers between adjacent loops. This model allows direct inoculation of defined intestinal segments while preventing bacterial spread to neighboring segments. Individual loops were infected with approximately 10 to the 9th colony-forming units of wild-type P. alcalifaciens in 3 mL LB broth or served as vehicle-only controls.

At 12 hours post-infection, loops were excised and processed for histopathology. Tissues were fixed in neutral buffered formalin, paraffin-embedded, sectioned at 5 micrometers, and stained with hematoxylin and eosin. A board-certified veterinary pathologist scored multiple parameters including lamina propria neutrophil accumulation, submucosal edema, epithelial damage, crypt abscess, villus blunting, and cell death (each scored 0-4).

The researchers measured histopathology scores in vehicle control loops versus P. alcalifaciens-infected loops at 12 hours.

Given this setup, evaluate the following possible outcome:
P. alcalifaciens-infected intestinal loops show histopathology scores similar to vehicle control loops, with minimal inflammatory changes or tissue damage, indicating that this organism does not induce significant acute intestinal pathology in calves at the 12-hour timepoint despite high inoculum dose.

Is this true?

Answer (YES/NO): NO